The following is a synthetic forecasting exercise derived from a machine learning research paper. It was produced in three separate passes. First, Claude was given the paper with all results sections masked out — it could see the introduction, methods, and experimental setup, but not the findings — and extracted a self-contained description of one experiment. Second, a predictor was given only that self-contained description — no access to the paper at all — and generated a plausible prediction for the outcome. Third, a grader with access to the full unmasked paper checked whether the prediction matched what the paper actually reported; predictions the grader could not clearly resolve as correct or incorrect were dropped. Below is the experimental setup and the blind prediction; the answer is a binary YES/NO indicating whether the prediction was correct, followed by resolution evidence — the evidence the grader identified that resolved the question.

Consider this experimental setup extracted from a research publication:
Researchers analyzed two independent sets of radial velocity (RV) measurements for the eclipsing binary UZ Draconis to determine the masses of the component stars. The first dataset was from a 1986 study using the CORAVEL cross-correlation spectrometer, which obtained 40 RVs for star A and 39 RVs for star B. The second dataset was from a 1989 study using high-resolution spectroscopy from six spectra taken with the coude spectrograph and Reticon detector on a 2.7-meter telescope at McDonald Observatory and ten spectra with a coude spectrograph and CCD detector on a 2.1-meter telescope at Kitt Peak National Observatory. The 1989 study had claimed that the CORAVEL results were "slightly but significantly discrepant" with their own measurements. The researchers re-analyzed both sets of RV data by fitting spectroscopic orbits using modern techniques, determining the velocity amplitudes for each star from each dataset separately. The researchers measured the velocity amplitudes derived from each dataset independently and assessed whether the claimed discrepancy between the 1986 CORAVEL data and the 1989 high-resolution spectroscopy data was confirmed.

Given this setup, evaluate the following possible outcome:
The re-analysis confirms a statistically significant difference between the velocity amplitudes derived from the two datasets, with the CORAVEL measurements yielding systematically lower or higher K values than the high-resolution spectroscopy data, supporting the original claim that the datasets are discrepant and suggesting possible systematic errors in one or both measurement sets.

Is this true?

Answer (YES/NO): YES